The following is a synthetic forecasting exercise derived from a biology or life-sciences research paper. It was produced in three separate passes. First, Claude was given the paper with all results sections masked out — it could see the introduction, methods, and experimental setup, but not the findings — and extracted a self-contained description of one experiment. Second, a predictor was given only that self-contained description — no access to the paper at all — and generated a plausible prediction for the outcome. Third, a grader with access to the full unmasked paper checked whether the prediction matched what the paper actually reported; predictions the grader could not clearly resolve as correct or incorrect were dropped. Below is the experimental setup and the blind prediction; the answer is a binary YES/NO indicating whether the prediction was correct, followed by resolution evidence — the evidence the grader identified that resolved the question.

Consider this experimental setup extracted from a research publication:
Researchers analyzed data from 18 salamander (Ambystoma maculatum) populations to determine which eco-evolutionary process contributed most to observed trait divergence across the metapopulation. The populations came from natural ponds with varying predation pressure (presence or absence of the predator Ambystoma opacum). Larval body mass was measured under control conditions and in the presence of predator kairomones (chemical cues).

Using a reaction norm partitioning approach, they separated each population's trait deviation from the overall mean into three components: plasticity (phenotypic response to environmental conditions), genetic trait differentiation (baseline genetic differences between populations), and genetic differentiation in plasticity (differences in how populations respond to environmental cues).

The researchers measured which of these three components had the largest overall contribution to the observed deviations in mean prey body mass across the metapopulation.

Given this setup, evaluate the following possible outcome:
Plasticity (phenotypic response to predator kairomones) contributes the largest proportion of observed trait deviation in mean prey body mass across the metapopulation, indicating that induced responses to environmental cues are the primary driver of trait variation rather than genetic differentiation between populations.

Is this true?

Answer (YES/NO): YES